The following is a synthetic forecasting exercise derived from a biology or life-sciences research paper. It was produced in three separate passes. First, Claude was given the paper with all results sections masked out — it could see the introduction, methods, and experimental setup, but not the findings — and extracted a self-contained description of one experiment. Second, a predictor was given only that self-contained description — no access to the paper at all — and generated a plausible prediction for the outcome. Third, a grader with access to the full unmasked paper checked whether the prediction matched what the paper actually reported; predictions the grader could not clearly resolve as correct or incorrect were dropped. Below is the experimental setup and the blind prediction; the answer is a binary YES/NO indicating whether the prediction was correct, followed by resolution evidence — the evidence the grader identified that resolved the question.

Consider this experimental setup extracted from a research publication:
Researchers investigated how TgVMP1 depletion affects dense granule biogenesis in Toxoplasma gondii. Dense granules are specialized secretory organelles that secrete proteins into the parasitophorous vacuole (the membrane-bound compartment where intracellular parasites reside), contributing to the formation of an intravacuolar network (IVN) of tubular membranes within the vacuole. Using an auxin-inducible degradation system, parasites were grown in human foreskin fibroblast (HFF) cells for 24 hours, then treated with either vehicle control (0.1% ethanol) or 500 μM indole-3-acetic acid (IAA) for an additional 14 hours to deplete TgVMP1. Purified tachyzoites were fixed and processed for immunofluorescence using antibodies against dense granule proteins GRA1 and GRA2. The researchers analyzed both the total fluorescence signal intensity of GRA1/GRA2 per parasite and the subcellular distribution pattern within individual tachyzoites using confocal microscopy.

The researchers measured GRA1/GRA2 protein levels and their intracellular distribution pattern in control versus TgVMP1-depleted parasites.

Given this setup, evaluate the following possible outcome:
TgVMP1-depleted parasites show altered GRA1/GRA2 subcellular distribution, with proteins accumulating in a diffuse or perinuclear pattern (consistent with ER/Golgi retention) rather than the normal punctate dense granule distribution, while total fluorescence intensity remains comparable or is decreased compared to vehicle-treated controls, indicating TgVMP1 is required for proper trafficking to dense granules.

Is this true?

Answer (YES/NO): NO